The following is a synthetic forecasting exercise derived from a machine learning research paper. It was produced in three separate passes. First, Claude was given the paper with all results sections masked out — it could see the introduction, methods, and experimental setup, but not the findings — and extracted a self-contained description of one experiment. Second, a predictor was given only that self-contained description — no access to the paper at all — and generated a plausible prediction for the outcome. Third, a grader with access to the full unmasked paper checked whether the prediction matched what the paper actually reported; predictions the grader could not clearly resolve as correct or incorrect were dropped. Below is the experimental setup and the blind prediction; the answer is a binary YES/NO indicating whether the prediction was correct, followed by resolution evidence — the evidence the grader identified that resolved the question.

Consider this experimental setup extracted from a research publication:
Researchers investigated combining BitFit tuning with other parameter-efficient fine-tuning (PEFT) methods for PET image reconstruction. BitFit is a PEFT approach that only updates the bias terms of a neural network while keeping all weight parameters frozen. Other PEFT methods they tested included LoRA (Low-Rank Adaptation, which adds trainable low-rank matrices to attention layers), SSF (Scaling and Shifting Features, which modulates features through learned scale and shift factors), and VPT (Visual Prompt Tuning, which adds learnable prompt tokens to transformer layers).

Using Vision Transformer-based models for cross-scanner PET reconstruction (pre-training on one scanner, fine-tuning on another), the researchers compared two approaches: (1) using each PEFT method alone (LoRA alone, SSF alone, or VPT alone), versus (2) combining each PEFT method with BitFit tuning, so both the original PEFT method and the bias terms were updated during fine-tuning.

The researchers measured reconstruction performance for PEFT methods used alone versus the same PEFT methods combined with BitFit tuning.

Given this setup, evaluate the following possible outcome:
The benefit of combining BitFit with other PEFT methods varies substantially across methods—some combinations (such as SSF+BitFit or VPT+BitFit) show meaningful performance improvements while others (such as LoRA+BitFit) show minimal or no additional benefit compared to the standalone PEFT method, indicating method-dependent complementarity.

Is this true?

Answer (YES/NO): NO